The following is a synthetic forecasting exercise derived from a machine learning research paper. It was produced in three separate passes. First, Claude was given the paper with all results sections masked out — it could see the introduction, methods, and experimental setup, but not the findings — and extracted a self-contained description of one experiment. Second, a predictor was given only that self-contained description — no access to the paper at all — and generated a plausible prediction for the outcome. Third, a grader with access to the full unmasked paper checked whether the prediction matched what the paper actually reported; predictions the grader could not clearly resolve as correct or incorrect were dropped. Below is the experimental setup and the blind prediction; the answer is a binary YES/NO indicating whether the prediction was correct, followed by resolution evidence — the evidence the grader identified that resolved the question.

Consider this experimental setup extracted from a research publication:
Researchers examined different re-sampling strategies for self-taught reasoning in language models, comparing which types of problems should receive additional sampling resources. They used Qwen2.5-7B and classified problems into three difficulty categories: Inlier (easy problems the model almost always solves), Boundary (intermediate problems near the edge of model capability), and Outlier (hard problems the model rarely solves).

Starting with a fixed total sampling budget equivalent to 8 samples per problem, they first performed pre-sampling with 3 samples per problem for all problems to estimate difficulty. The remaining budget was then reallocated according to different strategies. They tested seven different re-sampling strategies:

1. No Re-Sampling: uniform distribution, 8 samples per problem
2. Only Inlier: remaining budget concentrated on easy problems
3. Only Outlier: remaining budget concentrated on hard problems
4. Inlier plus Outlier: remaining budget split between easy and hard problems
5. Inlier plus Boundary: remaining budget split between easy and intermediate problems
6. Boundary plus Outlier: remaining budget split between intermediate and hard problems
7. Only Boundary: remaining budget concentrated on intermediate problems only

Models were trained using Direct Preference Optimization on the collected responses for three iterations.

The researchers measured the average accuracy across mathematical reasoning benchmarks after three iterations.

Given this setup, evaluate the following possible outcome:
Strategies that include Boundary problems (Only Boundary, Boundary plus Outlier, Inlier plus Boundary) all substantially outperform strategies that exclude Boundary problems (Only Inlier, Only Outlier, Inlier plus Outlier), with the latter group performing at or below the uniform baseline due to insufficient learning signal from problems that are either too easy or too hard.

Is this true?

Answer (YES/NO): YES